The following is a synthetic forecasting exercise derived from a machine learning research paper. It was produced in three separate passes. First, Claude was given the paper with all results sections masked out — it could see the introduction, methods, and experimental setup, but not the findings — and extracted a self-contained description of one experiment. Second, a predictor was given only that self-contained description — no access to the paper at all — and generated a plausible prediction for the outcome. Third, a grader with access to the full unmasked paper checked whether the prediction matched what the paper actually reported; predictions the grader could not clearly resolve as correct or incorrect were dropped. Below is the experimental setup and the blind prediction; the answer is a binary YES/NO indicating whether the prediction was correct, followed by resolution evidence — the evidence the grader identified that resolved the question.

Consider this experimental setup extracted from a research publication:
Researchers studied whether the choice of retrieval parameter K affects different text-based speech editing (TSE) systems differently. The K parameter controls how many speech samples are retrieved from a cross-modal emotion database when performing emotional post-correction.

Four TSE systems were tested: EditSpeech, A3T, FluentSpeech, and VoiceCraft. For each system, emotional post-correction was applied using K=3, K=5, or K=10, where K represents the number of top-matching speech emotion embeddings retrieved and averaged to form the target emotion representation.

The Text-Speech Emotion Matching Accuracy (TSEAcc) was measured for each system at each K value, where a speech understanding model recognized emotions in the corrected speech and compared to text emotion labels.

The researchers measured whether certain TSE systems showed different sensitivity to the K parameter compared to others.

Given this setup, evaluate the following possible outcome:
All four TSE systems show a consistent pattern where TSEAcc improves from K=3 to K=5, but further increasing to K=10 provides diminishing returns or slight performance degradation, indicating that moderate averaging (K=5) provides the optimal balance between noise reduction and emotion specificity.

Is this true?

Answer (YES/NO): NO